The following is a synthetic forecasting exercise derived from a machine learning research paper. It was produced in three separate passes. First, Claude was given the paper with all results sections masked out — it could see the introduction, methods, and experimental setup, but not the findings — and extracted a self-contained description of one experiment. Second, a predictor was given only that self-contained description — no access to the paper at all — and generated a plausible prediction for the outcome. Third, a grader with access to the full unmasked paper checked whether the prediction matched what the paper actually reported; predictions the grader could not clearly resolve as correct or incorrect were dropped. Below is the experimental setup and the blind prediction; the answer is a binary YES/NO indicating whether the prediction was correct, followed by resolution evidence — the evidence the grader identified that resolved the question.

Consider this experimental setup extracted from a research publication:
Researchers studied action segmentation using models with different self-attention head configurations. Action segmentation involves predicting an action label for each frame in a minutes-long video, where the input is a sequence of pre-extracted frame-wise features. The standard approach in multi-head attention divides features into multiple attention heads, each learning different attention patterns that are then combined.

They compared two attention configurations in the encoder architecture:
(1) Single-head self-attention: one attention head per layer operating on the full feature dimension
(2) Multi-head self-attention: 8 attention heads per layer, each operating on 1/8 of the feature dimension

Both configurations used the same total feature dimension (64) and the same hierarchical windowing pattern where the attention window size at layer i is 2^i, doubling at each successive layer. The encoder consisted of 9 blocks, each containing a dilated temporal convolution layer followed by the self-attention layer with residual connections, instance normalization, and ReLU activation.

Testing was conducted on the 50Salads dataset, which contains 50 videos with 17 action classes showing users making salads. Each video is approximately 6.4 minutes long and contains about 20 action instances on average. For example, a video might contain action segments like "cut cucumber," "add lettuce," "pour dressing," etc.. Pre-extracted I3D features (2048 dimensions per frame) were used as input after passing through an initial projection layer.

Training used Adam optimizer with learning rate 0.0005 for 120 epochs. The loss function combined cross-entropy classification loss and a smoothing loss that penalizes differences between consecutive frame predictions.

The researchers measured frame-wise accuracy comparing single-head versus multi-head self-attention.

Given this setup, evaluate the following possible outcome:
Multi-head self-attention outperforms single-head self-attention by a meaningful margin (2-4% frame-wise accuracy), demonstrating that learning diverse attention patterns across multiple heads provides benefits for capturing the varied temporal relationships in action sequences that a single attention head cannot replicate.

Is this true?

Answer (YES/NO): NO